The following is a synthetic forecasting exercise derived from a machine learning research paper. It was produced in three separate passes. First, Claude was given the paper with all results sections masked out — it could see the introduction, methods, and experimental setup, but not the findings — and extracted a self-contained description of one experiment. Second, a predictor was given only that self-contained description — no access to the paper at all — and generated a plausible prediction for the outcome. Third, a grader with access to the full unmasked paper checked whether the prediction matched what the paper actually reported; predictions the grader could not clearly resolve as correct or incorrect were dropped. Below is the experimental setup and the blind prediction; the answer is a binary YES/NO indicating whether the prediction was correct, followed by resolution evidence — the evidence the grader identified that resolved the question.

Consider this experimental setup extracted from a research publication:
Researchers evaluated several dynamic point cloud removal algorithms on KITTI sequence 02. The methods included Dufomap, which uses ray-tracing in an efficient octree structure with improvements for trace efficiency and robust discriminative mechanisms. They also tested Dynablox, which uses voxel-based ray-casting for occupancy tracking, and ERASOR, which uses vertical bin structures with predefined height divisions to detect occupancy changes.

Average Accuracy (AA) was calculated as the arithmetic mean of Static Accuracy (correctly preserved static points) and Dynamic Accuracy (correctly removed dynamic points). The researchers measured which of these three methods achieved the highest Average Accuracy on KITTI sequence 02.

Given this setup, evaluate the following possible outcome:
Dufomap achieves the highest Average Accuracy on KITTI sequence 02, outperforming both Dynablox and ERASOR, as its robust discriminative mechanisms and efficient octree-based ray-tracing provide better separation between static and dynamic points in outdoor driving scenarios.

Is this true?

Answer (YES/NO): NO